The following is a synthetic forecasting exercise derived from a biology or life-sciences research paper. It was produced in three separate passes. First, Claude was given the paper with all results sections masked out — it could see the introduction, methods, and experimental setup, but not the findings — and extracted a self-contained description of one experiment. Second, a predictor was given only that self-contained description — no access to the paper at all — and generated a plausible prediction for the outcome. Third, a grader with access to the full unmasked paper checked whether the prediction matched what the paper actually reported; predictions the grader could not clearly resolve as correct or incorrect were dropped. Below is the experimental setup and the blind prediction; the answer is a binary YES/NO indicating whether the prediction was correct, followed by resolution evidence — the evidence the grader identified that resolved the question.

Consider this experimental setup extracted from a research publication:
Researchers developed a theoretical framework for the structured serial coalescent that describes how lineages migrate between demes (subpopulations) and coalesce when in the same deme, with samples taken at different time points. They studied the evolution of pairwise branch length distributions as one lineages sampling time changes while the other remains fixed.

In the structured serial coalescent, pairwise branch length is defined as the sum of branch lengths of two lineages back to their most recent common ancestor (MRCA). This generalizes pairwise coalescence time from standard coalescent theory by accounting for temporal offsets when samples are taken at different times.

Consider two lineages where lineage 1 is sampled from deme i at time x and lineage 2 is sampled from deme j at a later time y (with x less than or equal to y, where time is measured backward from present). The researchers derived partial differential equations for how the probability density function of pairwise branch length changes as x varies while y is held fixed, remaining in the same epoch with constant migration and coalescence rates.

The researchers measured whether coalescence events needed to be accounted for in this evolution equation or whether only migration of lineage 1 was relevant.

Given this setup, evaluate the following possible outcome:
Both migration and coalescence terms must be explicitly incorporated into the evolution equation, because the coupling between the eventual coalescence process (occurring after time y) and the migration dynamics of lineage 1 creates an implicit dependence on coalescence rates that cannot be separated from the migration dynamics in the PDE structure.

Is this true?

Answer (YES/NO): NO